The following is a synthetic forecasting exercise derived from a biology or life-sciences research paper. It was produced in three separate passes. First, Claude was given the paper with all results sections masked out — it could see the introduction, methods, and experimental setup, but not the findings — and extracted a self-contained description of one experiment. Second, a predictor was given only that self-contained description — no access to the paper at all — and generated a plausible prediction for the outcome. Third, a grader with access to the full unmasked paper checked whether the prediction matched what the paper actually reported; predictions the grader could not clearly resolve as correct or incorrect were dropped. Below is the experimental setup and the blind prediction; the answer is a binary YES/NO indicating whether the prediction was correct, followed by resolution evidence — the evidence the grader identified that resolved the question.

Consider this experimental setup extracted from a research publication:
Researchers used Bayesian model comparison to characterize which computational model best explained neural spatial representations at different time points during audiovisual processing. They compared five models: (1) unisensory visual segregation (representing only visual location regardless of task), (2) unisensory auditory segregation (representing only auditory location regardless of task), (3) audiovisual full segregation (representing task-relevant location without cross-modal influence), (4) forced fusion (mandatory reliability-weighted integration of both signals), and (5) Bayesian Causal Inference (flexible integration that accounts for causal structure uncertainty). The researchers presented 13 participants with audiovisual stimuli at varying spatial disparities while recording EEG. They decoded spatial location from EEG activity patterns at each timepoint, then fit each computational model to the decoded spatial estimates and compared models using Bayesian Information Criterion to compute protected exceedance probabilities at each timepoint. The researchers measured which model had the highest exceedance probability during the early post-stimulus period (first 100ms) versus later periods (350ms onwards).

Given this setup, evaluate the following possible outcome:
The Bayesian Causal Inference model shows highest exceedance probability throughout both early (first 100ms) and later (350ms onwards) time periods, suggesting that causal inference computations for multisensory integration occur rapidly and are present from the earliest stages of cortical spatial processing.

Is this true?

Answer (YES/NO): NO